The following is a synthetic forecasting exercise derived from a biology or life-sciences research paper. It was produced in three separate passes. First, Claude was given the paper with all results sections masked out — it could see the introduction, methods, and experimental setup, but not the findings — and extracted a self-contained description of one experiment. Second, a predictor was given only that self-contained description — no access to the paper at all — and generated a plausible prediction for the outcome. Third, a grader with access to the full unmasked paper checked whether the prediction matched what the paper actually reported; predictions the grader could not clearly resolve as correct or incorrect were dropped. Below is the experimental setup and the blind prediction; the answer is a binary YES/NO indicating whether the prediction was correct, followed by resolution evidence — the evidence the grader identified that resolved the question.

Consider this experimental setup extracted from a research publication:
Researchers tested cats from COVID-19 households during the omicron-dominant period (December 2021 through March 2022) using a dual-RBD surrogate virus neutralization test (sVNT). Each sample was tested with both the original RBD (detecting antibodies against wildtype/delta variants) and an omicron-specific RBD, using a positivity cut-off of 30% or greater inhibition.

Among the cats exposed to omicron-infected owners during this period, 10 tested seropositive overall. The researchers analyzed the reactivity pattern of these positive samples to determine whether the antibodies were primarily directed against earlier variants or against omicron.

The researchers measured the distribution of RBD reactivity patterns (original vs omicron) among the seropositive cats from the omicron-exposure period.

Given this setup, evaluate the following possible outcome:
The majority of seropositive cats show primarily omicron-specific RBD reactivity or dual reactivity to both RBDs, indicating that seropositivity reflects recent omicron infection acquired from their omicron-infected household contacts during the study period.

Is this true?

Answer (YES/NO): NO